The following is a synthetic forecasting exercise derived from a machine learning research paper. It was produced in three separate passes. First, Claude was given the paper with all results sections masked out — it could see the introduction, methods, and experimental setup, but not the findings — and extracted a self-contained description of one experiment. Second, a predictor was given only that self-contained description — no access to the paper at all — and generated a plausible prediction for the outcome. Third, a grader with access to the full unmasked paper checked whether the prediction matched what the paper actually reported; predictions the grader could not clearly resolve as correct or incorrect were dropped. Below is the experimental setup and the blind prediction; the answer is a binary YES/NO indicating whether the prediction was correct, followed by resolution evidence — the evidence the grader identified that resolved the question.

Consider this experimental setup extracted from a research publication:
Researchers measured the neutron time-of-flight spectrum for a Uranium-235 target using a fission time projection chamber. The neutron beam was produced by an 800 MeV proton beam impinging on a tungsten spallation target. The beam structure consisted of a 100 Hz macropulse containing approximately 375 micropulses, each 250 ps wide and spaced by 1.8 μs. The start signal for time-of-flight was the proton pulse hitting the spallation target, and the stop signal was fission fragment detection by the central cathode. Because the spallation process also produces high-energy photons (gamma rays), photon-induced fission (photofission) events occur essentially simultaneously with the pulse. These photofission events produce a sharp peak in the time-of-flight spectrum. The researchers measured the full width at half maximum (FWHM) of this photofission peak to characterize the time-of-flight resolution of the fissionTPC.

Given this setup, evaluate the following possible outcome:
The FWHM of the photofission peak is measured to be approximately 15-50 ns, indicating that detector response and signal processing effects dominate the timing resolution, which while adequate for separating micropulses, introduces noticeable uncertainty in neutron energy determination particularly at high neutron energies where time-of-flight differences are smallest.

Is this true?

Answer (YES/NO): NO